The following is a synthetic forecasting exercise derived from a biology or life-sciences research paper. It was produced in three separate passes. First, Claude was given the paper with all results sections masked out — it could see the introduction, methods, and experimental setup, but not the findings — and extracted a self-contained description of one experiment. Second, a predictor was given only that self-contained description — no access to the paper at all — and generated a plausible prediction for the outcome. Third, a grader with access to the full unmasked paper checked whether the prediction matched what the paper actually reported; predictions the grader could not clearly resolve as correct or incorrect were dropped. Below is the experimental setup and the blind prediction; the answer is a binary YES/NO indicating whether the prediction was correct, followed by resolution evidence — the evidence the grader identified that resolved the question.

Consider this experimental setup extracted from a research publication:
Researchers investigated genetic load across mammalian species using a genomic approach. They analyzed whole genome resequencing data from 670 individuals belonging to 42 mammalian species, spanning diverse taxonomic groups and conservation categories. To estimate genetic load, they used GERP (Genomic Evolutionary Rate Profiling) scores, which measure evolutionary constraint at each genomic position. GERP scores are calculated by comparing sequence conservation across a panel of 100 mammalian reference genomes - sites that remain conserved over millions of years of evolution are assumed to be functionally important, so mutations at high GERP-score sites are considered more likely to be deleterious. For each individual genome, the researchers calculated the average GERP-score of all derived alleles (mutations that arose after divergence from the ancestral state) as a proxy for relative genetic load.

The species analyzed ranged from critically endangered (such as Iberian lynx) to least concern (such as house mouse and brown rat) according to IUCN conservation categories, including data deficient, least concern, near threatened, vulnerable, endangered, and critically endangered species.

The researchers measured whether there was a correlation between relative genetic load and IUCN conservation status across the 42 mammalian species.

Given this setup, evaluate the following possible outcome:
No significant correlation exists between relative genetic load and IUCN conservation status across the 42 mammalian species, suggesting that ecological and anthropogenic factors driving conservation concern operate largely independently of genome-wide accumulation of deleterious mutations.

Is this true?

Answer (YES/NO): YES